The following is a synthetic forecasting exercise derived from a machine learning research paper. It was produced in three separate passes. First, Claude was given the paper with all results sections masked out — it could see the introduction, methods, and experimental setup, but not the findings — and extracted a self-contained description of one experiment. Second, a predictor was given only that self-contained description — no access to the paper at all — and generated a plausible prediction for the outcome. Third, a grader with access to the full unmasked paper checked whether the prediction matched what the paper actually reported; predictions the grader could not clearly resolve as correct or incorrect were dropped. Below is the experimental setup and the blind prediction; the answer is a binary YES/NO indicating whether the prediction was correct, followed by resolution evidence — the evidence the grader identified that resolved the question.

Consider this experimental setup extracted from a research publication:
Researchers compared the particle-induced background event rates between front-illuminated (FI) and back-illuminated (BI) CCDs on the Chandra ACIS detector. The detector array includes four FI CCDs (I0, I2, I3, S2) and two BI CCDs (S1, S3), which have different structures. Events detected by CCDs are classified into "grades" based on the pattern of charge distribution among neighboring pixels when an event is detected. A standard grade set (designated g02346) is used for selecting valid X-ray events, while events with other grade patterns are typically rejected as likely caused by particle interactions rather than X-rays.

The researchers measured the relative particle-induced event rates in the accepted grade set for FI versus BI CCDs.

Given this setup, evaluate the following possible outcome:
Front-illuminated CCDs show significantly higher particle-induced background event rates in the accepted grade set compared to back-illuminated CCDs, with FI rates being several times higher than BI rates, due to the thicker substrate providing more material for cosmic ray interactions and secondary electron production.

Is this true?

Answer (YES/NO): NO